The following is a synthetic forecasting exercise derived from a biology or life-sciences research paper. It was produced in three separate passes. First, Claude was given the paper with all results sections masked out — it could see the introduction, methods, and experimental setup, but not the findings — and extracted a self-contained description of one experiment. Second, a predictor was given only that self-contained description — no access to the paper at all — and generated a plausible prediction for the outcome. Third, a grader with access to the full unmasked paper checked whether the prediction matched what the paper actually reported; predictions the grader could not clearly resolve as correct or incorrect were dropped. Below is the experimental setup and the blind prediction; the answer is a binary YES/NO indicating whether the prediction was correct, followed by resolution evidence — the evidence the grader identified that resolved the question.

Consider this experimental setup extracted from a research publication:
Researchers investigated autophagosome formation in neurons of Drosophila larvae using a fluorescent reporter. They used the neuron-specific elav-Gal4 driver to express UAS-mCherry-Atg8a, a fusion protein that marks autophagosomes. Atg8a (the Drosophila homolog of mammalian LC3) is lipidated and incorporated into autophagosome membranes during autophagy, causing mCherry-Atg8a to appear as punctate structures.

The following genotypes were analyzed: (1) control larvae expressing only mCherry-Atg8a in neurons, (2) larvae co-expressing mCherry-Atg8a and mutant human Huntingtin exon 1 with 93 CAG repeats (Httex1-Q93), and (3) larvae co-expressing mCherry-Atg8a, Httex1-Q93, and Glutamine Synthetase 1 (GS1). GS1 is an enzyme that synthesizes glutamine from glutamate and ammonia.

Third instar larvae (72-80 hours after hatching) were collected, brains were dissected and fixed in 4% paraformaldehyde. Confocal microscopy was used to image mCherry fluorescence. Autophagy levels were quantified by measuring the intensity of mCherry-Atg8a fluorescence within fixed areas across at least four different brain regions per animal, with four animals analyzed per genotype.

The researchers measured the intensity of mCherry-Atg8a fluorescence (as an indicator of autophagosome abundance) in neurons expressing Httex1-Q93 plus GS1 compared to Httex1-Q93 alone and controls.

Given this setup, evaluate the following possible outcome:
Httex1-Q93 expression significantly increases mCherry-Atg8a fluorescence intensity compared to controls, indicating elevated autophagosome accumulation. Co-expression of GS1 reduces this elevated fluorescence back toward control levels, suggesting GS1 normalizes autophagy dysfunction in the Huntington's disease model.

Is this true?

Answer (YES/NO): NO